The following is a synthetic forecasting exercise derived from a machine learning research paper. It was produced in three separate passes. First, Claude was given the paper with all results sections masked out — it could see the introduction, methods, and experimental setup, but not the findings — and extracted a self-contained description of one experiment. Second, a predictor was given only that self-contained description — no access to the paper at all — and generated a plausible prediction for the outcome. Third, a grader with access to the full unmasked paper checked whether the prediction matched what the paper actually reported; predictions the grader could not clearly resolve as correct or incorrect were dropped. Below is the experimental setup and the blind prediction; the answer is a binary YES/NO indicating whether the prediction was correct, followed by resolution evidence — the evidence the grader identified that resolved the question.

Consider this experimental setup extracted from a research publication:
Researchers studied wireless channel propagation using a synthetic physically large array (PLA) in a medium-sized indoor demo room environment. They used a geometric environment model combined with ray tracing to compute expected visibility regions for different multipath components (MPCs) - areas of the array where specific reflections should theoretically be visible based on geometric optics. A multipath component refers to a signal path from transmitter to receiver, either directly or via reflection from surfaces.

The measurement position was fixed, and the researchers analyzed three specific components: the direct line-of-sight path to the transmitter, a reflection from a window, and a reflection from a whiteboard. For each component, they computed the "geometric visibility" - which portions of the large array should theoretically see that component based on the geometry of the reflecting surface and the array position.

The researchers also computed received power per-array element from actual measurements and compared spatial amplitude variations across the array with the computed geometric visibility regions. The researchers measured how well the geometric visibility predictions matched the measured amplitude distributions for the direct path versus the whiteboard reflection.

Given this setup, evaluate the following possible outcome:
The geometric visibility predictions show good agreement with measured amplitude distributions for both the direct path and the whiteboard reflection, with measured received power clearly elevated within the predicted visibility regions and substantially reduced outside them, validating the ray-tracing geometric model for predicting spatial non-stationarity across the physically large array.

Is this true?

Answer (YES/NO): YES